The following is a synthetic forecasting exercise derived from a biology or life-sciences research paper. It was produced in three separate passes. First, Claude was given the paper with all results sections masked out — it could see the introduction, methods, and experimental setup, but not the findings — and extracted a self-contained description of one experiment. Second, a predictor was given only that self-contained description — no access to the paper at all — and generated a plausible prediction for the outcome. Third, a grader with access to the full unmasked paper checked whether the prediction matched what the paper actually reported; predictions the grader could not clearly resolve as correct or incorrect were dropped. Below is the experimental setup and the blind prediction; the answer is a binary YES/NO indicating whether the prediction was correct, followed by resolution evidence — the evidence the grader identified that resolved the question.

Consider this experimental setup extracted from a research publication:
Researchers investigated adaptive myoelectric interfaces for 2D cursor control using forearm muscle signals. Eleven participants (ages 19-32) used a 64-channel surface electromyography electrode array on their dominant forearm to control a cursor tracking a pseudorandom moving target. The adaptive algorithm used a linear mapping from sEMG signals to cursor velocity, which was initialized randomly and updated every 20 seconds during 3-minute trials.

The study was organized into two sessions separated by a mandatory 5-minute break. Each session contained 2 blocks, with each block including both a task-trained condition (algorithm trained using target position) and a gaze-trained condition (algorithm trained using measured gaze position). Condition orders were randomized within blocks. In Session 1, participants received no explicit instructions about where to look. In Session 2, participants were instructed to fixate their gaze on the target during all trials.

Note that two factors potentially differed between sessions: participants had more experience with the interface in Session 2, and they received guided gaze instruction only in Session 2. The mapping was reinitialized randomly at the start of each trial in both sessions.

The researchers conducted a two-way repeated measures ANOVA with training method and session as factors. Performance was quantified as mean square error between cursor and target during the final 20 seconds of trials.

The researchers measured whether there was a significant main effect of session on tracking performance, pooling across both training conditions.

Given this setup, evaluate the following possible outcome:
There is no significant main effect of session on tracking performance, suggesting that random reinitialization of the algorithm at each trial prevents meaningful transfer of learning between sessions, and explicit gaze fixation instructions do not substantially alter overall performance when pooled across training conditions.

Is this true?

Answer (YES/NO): YES